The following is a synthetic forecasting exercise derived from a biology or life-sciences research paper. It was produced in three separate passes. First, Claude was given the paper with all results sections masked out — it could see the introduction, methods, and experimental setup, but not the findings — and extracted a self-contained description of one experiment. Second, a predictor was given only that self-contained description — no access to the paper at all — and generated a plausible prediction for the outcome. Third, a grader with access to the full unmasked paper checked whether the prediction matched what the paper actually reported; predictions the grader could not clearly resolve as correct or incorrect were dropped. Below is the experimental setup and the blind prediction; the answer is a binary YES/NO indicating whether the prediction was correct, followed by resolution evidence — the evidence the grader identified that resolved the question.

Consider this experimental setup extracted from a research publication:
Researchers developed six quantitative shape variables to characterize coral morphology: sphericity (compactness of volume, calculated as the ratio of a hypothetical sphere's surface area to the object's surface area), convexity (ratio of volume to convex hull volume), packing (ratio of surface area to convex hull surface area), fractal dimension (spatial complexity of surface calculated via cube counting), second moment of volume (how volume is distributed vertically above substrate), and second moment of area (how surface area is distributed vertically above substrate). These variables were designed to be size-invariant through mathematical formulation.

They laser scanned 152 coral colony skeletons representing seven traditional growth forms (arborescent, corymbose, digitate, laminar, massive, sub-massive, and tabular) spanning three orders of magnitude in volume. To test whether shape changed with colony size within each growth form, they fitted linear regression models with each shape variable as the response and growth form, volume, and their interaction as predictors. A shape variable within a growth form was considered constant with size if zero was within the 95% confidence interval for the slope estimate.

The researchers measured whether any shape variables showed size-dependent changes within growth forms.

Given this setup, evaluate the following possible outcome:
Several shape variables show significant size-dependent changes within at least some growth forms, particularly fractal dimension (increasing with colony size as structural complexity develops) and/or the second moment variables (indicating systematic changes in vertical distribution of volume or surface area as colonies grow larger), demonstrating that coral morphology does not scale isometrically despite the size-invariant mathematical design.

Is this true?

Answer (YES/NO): NO